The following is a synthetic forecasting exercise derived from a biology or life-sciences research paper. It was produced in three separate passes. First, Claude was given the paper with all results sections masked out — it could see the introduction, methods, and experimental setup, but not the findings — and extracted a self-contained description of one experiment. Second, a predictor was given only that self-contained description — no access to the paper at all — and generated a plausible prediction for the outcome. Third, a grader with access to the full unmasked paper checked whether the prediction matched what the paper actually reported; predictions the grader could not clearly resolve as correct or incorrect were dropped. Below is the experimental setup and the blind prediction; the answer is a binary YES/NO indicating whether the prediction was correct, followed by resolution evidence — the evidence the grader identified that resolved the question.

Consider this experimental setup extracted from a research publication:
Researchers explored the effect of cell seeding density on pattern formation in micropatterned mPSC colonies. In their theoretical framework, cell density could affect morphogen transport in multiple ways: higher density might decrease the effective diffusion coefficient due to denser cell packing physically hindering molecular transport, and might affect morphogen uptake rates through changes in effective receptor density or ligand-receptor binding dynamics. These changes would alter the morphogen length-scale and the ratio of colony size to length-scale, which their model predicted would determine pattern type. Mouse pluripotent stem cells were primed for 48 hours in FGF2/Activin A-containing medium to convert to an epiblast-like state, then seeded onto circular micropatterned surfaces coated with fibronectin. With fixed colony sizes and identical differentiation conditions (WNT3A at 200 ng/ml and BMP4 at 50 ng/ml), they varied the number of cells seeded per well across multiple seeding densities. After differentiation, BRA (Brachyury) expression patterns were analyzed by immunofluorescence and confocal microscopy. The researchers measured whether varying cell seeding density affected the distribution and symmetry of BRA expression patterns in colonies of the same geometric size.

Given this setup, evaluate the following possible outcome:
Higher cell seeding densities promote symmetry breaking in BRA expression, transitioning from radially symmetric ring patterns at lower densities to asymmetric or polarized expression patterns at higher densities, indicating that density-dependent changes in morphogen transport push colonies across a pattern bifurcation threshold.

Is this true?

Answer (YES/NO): NO